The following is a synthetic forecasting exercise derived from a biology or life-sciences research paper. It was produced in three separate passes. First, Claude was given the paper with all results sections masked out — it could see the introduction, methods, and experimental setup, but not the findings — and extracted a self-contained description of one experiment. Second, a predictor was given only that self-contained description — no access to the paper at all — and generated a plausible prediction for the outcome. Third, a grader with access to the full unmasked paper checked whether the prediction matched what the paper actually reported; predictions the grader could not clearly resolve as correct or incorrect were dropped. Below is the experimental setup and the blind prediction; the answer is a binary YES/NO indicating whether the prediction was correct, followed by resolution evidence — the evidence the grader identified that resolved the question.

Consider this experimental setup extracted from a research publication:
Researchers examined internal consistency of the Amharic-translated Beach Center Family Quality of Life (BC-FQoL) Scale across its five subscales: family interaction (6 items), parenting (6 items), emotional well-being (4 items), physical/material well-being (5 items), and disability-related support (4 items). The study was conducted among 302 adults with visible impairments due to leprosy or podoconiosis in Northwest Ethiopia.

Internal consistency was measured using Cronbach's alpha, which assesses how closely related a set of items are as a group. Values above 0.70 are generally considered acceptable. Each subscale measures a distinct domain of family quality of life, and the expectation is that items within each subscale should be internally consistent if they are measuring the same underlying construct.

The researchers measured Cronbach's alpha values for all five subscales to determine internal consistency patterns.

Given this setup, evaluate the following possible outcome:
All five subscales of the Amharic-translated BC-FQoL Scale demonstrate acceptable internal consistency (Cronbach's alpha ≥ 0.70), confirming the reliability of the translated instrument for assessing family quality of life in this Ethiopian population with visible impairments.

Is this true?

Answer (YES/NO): NO